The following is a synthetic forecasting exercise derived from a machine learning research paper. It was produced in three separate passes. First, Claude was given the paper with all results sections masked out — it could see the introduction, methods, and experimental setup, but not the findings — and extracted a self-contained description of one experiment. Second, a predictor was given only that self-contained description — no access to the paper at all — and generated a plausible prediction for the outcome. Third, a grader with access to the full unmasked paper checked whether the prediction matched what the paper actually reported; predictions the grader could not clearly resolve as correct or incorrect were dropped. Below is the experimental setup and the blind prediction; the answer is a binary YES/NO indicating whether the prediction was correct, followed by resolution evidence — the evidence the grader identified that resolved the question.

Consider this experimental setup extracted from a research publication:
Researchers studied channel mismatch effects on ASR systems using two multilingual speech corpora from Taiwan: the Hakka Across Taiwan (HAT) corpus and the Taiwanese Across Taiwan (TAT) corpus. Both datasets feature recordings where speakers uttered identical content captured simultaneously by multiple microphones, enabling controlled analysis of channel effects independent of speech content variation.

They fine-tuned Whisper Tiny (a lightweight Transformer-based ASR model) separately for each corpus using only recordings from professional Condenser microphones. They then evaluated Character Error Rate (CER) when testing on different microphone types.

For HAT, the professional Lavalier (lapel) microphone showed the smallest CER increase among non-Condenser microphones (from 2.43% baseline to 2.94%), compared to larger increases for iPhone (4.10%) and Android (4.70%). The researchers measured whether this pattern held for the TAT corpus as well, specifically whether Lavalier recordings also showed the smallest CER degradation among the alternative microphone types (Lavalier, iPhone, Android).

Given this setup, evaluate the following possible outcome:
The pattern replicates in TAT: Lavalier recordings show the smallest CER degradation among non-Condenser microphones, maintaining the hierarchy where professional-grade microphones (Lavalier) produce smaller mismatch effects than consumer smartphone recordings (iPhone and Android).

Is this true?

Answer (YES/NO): YES